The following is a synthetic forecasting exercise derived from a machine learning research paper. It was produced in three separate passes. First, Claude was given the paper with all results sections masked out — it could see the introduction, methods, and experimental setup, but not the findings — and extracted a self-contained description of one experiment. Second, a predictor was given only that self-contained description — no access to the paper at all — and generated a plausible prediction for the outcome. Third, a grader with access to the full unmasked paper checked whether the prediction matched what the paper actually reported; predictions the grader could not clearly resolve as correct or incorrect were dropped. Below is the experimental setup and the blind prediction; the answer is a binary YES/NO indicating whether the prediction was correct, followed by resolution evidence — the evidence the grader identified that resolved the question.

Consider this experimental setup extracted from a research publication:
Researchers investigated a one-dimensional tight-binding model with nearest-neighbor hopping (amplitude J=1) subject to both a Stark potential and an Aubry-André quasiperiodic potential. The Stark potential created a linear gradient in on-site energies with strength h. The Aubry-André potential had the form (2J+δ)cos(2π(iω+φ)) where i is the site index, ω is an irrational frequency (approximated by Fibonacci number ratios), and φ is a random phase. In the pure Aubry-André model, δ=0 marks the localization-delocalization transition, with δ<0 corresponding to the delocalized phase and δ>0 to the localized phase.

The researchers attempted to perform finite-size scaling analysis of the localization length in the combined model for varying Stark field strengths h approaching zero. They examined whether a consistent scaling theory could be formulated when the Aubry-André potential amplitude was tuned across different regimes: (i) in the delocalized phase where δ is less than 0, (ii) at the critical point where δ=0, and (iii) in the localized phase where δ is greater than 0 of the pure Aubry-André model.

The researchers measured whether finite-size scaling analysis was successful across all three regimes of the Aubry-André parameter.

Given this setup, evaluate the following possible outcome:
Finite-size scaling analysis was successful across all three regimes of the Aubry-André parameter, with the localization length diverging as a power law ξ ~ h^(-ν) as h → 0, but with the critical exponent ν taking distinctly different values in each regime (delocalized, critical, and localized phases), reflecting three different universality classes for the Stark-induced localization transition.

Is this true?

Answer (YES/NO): NO